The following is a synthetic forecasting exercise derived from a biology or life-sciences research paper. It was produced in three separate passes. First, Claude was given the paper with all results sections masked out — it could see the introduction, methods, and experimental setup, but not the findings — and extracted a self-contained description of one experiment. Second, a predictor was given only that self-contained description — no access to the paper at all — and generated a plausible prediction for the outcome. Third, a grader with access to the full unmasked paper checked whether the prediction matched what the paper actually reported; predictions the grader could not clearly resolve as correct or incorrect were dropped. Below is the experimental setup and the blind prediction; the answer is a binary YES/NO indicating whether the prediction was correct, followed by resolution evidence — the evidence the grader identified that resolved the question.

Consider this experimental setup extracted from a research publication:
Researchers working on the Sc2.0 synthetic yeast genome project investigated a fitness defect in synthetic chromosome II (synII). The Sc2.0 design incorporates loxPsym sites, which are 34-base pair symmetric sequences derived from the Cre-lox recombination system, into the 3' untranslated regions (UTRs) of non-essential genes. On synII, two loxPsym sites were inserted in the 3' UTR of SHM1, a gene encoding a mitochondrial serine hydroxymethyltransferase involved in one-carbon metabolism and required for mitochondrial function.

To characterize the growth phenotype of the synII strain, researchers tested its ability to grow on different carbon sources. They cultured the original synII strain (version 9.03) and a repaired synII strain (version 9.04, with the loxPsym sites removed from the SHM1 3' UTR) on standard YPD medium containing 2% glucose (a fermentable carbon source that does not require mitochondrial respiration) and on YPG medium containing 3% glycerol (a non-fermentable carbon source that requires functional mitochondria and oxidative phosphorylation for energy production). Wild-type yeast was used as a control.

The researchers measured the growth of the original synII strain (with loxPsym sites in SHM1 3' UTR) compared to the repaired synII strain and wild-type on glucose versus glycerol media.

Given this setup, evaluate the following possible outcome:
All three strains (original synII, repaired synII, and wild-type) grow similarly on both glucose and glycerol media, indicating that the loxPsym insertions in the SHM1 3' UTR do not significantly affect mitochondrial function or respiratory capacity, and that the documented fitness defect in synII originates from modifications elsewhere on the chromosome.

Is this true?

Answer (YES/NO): NO